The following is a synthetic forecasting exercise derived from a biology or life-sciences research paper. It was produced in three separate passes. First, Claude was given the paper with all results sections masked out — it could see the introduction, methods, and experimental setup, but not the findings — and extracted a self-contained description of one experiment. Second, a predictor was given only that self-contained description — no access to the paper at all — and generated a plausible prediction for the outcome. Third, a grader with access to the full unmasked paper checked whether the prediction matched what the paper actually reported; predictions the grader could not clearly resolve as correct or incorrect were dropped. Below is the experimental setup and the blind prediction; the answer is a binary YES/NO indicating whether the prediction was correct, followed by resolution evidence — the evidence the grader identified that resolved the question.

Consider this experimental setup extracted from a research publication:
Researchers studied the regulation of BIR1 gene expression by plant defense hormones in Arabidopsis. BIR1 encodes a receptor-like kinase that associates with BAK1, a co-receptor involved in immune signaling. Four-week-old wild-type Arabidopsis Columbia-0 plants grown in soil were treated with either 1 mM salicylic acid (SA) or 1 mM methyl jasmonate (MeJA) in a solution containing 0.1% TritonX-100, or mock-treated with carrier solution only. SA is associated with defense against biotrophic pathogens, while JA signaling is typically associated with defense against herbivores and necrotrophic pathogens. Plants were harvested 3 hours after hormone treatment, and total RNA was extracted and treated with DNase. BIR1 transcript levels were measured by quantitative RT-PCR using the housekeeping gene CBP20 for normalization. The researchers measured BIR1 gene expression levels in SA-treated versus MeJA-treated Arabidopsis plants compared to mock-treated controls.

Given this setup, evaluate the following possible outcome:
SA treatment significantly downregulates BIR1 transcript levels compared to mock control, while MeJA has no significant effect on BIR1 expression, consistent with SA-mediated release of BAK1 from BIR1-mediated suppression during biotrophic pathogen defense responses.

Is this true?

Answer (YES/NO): NO